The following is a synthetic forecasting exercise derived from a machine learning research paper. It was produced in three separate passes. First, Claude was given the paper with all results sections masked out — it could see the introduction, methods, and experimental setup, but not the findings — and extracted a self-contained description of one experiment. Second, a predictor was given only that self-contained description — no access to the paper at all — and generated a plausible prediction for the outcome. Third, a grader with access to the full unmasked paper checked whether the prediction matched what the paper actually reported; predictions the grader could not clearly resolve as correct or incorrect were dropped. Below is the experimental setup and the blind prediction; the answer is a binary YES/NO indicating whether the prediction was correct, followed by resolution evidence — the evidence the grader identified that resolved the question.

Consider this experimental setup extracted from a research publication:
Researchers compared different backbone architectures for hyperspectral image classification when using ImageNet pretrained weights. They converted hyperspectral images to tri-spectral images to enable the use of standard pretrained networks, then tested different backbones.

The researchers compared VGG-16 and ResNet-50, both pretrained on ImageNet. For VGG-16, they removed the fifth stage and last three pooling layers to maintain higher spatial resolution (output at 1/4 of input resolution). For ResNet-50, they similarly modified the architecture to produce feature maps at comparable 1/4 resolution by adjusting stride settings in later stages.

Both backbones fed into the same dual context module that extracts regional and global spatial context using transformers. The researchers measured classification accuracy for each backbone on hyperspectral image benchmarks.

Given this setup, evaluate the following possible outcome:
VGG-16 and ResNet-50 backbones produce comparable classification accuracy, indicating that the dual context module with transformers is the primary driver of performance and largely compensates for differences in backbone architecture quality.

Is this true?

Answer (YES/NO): NO